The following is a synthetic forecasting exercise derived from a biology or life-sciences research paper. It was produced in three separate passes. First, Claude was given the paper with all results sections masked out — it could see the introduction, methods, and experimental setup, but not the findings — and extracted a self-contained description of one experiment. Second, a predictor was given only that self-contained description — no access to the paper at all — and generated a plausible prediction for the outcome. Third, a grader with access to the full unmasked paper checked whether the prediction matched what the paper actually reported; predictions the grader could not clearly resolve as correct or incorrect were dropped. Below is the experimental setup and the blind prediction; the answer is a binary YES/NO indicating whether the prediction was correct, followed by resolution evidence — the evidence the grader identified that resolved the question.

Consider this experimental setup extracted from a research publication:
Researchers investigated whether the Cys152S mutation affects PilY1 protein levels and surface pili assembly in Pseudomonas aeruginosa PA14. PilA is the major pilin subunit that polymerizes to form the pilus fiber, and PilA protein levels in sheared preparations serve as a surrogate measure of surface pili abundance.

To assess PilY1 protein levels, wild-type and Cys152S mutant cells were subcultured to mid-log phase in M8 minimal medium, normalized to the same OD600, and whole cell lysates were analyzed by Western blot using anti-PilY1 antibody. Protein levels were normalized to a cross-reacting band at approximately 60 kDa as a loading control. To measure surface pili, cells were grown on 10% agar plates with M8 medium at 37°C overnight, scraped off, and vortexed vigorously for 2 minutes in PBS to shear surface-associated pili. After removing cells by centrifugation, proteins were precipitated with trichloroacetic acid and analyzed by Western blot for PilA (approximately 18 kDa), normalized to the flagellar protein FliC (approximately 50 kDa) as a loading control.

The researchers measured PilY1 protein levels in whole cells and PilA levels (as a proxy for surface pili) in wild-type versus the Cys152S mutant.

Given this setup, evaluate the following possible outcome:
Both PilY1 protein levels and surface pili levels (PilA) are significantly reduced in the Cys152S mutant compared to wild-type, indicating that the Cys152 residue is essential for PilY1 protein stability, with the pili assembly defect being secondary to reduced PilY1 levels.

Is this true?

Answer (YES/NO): NO